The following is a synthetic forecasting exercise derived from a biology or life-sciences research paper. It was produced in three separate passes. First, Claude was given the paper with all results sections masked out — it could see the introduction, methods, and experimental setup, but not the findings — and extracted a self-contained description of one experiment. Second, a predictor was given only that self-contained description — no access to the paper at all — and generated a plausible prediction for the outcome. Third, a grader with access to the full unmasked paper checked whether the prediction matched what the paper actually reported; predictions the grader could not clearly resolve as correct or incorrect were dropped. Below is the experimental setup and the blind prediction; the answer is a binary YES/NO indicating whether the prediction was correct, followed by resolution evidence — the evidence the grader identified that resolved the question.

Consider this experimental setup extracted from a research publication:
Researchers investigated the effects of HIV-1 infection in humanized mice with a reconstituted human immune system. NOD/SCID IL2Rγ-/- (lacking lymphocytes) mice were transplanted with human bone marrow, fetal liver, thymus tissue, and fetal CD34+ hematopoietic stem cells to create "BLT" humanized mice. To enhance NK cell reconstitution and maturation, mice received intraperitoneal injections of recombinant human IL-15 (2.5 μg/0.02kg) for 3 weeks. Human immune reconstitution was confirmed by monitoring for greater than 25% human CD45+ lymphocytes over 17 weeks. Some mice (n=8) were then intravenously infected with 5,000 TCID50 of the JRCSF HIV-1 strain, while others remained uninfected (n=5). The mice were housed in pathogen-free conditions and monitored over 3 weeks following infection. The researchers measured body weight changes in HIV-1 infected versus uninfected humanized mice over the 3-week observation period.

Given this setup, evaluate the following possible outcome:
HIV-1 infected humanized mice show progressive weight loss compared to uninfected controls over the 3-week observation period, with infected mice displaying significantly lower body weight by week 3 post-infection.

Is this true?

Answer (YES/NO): NO